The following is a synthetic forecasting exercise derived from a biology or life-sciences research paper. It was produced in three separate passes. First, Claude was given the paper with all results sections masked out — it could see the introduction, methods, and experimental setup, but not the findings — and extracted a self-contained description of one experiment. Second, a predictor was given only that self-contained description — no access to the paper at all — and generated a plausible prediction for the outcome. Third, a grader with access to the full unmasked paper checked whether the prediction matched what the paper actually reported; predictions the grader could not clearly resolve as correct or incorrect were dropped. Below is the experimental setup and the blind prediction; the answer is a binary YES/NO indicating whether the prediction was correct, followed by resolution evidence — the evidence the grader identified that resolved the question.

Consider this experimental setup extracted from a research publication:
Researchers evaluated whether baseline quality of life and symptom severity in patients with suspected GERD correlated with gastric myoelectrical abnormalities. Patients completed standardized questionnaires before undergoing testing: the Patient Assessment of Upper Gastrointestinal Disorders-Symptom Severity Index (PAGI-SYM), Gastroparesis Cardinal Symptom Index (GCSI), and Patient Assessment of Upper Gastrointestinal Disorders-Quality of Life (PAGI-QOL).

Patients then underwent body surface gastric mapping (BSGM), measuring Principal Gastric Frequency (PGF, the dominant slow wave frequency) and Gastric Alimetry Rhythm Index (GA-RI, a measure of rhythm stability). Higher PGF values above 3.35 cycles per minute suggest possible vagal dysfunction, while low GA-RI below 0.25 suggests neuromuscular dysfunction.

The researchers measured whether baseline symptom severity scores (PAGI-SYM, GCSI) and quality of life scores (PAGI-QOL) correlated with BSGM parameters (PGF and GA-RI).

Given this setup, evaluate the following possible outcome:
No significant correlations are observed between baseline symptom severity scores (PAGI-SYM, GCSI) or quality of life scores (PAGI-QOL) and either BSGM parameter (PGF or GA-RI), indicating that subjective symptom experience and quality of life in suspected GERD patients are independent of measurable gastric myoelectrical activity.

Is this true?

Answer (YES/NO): NO